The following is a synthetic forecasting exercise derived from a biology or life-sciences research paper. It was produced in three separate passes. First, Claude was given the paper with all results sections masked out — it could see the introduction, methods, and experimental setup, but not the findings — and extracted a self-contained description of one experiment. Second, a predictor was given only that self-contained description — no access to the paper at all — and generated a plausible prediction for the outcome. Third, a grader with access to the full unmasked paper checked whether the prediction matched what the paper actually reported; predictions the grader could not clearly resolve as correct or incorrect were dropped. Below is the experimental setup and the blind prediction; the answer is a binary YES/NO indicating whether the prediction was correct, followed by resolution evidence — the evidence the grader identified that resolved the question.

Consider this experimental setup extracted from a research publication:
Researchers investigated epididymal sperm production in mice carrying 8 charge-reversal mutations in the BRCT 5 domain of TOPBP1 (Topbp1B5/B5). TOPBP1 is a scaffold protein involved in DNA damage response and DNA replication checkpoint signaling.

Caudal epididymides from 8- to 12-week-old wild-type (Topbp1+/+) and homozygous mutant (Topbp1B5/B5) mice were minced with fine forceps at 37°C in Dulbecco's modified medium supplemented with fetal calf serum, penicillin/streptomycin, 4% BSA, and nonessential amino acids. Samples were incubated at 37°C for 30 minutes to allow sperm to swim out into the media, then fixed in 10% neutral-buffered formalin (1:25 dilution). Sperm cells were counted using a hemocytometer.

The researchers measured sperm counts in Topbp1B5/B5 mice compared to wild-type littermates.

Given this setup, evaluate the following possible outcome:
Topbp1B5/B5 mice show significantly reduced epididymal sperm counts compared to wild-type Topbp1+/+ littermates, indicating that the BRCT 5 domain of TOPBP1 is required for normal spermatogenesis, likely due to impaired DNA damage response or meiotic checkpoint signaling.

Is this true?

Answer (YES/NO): NO